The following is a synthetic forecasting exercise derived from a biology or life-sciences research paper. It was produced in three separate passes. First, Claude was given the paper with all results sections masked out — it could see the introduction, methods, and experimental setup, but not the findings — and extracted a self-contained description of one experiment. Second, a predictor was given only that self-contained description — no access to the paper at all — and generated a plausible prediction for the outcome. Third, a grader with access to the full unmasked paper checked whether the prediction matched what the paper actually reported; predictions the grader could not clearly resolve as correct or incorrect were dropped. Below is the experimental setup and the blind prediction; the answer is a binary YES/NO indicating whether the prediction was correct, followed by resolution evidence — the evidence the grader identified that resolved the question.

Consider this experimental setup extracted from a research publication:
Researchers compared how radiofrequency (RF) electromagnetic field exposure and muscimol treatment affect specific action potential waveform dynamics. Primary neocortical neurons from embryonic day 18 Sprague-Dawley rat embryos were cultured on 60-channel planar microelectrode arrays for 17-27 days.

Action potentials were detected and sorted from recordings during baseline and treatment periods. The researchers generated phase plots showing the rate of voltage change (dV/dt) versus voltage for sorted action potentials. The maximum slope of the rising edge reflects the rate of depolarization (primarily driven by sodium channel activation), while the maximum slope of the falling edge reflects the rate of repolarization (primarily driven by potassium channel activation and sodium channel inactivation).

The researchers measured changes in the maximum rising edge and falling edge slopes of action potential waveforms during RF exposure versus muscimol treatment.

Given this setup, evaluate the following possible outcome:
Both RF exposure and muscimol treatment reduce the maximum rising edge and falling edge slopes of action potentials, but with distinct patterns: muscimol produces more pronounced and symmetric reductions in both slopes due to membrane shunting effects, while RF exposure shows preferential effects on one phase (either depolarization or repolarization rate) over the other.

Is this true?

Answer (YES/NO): NO